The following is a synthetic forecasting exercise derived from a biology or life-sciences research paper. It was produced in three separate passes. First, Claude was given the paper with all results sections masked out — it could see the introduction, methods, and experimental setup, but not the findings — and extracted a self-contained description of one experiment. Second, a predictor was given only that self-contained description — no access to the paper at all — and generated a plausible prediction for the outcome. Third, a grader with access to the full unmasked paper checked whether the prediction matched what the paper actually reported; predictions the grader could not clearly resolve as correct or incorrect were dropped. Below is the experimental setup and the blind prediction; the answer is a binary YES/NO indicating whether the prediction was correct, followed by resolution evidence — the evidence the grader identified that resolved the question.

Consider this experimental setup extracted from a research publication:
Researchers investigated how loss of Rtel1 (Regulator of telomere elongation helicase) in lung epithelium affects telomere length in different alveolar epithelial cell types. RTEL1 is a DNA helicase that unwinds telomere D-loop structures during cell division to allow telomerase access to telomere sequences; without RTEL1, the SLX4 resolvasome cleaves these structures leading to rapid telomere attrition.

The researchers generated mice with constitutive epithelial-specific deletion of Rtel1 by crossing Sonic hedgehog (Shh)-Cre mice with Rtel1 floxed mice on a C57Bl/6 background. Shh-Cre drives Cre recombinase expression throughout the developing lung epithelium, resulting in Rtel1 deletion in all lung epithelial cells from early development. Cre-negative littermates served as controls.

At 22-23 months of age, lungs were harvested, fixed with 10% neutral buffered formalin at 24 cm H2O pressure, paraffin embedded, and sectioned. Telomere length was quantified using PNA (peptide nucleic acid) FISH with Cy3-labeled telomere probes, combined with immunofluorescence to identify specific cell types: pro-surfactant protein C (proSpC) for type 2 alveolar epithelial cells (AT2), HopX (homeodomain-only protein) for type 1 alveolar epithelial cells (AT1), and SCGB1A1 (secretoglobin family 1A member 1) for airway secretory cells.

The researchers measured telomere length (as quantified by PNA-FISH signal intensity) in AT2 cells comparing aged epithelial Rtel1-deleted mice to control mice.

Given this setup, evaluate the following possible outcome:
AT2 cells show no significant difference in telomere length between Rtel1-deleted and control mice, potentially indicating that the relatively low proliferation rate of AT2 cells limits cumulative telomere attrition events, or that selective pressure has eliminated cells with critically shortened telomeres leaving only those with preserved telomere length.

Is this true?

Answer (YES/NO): NO